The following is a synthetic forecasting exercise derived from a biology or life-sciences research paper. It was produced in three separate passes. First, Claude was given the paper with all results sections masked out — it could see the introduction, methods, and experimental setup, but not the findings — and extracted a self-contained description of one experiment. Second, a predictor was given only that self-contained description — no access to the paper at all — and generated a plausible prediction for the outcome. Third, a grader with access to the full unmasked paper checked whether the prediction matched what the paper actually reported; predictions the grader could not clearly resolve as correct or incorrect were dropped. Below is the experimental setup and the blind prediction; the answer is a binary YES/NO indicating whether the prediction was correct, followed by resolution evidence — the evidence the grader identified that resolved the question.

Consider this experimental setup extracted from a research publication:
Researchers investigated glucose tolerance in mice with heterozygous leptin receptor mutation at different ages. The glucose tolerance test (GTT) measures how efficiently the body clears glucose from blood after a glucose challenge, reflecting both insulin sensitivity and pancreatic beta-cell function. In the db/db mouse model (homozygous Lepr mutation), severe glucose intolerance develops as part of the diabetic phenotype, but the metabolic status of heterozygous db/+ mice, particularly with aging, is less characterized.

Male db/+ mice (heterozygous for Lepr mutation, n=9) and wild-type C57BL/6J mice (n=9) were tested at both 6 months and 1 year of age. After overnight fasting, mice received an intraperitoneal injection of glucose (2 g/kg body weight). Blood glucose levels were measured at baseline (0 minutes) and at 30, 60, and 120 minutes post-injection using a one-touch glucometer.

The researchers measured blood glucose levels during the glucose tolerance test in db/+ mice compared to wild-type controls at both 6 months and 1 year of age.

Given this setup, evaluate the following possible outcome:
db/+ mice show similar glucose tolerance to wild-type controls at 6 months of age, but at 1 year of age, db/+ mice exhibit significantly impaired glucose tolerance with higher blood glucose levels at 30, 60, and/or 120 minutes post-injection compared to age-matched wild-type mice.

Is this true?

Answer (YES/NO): YES